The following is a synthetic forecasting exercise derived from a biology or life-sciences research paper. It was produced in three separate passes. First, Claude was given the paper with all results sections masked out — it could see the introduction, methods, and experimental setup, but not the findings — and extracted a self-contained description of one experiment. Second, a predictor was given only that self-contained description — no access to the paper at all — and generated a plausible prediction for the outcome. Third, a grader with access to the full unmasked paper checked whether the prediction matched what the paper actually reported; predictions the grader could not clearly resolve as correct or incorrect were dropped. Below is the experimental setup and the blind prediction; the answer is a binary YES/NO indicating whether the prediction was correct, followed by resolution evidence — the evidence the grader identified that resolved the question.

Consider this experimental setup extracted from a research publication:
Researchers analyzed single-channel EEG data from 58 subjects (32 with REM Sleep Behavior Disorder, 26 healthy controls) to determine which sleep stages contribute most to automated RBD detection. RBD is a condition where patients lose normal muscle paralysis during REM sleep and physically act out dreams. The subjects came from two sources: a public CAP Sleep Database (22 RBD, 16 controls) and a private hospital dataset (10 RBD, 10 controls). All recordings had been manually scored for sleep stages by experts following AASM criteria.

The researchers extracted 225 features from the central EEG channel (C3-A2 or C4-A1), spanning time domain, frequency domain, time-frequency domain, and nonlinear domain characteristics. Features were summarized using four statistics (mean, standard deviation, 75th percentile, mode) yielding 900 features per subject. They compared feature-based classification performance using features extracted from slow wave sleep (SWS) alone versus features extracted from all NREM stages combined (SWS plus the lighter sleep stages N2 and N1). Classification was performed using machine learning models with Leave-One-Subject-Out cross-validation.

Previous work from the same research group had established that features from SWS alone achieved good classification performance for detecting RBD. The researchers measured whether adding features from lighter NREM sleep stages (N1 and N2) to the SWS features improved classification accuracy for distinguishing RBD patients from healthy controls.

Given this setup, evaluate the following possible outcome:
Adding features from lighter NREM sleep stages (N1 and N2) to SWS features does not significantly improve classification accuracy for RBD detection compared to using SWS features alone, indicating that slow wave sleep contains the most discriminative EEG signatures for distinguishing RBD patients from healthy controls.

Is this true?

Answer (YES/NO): YES